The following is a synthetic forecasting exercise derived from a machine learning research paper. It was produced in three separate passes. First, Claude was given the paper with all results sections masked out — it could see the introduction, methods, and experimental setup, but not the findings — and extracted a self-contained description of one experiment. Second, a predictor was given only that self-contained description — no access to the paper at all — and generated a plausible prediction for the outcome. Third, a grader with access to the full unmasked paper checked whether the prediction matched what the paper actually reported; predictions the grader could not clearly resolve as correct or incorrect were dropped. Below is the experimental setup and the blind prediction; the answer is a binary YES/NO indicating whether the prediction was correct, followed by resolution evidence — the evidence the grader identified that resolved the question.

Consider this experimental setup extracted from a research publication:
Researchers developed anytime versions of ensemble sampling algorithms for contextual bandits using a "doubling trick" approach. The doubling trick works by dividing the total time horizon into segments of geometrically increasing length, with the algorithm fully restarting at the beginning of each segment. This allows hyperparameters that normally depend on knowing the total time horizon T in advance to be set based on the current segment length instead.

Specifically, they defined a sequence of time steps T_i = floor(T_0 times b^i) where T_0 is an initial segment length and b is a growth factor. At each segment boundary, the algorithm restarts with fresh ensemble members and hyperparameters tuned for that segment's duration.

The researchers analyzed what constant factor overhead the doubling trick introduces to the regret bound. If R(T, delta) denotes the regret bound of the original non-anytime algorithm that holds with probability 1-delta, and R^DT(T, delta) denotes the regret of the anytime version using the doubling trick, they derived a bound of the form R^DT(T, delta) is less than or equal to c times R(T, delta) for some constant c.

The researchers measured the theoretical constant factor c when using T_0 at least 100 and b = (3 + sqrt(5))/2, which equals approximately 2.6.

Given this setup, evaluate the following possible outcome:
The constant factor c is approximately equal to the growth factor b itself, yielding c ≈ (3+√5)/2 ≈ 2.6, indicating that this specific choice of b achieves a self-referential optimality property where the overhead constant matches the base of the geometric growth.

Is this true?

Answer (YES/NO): NO